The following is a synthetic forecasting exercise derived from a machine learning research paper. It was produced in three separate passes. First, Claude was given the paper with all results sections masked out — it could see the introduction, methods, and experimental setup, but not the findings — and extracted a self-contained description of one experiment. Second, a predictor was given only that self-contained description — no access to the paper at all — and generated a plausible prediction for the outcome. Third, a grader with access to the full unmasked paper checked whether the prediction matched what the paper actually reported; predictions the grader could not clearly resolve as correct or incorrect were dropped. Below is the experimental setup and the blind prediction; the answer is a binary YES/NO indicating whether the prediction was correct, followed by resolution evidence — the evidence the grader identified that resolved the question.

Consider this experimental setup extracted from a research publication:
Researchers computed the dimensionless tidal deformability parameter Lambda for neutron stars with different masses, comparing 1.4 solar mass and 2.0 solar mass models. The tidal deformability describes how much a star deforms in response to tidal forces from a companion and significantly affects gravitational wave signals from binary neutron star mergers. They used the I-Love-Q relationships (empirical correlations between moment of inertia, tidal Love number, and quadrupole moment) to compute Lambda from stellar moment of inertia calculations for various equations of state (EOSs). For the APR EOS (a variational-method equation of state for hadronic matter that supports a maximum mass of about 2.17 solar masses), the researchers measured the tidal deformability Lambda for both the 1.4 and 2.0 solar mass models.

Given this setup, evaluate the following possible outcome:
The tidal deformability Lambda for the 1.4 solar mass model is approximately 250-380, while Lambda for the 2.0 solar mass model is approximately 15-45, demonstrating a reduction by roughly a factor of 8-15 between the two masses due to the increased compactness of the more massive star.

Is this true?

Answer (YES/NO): NO